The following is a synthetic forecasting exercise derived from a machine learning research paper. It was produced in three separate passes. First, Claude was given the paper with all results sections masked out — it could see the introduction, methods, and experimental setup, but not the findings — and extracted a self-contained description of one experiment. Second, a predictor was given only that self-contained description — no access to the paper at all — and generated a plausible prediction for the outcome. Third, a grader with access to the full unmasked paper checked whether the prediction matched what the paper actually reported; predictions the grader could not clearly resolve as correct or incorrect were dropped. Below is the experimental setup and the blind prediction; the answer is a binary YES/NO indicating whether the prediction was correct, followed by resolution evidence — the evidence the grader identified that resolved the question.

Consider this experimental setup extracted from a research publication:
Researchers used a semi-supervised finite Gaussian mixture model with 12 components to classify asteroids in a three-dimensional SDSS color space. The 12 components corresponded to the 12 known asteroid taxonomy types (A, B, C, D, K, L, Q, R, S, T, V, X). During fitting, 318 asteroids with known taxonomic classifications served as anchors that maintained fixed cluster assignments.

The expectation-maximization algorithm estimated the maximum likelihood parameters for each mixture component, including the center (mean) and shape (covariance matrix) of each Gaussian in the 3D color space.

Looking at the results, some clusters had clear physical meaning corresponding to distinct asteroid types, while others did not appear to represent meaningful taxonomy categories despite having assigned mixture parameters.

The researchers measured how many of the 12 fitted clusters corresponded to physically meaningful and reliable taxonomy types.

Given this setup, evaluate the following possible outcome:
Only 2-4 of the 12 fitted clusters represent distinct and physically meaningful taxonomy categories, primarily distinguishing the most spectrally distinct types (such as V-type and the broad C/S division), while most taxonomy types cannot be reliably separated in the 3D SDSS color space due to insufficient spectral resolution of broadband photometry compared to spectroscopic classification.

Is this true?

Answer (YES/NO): NO